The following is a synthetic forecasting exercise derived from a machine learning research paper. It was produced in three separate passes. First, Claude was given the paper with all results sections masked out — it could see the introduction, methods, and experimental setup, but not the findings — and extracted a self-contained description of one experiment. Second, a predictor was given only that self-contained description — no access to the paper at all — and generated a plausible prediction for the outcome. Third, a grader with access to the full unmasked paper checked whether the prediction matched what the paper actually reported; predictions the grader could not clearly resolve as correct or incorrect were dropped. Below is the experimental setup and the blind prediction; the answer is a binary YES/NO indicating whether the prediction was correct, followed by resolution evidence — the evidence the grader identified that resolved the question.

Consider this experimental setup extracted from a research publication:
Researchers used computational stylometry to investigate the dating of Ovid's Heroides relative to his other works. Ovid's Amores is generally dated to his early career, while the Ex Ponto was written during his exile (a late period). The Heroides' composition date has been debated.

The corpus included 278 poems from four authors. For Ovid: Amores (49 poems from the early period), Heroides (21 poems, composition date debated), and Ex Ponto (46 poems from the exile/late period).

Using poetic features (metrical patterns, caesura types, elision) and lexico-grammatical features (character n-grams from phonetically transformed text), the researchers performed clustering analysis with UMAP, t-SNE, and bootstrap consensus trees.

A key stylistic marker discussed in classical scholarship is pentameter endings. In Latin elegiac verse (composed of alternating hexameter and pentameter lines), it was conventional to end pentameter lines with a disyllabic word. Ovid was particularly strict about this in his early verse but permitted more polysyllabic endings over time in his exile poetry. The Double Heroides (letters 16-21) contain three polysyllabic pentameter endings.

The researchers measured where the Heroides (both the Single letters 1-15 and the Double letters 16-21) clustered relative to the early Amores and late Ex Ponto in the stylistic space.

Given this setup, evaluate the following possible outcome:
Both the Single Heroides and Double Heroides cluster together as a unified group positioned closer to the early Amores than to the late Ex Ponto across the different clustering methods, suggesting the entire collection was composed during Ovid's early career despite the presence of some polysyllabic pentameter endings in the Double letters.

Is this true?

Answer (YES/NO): NO